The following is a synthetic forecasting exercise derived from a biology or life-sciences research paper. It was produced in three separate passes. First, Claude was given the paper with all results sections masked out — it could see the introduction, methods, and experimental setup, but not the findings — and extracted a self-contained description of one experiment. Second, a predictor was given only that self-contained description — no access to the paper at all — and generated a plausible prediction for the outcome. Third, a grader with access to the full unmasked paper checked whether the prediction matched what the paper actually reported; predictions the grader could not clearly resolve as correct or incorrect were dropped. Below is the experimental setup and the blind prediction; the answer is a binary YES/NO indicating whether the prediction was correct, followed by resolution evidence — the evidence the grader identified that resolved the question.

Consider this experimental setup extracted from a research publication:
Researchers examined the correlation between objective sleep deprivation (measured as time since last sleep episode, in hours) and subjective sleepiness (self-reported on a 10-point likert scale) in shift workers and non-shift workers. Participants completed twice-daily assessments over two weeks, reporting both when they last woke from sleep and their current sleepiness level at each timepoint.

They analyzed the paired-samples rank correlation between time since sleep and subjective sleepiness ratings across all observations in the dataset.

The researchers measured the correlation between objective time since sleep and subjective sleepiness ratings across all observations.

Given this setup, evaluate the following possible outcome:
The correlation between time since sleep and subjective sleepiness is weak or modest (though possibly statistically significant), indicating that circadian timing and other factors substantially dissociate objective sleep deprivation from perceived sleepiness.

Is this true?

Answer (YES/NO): YES